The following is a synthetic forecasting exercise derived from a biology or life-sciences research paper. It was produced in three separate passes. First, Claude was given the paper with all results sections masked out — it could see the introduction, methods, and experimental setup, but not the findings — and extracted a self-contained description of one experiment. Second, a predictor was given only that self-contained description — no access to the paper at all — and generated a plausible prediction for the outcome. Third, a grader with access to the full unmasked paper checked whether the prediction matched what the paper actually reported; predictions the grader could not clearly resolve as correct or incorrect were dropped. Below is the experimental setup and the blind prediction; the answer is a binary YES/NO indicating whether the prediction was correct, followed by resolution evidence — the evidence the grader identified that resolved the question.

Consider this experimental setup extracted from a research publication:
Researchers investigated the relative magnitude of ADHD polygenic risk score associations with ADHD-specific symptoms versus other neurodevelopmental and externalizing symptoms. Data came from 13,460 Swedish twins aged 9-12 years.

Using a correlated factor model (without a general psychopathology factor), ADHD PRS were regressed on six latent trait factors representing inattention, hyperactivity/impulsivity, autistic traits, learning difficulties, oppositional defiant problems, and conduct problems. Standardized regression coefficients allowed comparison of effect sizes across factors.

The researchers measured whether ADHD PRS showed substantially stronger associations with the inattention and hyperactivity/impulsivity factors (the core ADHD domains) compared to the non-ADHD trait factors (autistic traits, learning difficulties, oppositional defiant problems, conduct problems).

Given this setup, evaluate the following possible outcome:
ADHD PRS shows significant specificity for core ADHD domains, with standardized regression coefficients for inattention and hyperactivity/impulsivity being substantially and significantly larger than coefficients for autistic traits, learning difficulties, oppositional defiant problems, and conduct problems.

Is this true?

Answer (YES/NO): NO